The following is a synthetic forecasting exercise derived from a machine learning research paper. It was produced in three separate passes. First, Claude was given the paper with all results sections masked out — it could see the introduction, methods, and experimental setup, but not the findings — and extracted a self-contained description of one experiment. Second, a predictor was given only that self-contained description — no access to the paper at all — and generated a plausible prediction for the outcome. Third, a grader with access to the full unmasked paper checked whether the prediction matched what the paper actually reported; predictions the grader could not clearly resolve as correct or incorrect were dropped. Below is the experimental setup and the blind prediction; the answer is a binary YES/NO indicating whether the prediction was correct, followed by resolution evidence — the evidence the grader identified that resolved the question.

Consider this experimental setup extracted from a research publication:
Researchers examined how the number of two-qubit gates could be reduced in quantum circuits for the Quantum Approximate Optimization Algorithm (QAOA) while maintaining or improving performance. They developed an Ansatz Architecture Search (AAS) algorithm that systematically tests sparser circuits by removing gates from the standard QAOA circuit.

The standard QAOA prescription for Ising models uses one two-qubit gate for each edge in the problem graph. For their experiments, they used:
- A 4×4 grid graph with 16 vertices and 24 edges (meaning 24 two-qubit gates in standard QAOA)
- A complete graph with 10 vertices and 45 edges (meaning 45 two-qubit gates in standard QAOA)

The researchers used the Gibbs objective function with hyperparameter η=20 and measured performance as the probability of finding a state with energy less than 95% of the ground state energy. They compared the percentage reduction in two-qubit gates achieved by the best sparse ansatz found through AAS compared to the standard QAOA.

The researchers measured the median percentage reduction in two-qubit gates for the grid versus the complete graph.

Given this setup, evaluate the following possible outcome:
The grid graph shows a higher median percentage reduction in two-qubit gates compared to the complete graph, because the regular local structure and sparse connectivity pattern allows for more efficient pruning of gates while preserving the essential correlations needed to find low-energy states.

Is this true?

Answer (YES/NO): NO